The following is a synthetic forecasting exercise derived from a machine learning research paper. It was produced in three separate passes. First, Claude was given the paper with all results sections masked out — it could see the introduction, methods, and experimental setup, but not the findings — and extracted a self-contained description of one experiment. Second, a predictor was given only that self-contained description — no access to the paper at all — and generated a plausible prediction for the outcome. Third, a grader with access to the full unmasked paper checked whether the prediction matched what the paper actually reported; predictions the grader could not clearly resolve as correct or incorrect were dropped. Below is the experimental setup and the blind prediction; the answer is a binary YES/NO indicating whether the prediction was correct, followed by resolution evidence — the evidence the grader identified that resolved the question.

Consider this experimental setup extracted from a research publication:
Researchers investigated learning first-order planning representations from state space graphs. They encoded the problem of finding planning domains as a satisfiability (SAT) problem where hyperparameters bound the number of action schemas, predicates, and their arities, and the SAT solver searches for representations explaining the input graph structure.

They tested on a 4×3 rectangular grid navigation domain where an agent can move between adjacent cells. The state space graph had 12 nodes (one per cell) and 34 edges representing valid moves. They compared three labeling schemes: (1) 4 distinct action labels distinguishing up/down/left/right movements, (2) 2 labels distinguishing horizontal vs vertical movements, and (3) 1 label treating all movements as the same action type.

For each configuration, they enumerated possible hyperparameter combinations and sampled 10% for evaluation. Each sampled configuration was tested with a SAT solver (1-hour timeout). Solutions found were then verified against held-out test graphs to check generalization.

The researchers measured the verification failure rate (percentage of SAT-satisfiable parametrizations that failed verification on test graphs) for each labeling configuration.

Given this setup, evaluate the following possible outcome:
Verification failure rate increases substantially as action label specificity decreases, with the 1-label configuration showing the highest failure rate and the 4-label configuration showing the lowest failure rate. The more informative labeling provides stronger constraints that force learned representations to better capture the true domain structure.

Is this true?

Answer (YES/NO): NO